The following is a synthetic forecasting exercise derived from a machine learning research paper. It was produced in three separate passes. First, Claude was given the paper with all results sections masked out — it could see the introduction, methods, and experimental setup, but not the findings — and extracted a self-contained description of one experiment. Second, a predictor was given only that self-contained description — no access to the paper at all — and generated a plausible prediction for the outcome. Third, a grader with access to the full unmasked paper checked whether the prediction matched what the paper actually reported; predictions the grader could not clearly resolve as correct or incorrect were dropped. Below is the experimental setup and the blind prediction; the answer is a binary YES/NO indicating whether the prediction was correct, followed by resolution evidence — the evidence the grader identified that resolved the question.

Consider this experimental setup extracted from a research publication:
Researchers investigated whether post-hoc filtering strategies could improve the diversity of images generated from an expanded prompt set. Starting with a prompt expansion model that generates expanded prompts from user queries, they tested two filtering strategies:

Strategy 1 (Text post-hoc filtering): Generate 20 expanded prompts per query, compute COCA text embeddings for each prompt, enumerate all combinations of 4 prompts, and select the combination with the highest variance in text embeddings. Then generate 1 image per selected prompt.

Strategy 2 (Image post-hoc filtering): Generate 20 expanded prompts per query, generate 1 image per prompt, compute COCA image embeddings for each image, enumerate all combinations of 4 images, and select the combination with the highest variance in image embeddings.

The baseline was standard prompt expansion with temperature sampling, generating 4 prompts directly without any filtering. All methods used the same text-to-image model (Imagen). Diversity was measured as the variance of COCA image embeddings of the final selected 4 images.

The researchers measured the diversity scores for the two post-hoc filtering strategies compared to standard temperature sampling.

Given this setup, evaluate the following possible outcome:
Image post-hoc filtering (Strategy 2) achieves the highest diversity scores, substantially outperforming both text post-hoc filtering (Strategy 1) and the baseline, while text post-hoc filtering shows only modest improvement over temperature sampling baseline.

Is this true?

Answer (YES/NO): NO